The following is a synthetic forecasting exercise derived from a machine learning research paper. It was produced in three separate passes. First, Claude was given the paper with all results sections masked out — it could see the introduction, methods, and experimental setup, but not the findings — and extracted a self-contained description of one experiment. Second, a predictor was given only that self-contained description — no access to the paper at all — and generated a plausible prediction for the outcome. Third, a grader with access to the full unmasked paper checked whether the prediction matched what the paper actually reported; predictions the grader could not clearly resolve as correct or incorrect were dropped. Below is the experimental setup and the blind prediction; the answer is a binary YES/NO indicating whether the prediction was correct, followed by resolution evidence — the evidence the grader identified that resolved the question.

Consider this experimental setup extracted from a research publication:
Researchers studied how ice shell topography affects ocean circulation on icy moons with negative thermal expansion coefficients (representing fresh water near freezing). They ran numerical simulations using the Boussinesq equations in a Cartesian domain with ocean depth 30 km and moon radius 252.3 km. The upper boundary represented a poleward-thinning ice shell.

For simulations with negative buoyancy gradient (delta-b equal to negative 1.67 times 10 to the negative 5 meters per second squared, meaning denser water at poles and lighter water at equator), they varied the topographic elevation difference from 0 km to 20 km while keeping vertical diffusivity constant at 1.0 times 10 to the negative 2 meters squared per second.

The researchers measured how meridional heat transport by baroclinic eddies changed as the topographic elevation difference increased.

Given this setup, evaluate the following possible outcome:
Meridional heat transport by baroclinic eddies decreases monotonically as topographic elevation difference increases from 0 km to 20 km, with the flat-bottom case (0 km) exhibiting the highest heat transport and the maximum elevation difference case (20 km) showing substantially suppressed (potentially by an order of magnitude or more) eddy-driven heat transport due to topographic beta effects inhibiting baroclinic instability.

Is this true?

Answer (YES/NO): NO